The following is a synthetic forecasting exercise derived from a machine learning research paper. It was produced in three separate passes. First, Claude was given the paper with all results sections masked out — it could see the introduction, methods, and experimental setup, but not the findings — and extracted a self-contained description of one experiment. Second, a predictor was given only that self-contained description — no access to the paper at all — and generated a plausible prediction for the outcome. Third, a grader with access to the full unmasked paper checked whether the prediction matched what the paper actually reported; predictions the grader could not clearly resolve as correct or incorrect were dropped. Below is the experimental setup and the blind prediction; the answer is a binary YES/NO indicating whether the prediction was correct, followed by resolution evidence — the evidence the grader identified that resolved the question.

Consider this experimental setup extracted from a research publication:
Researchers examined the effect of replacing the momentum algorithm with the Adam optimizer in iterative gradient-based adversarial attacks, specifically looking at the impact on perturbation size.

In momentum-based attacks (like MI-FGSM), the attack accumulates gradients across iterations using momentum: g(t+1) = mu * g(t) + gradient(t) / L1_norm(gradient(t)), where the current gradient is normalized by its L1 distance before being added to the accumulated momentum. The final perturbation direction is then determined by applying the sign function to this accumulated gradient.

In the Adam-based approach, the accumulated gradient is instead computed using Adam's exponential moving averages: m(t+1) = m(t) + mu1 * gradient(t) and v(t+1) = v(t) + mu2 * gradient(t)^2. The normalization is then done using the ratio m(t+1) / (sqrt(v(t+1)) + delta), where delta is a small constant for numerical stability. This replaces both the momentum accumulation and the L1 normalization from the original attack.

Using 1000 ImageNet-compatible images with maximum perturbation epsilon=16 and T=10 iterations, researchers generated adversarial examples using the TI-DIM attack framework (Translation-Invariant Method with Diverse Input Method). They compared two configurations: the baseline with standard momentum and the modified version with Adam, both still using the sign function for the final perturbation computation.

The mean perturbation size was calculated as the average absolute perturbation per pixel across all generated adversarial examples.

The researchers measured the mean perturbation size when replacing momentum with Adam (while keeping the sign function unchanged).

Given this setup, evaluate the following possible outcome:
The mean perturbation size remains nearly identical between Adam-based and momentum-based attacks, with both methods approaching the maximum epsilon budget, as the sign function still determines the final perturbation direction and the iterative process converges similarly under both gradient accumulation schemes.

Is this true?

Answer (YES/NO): NO